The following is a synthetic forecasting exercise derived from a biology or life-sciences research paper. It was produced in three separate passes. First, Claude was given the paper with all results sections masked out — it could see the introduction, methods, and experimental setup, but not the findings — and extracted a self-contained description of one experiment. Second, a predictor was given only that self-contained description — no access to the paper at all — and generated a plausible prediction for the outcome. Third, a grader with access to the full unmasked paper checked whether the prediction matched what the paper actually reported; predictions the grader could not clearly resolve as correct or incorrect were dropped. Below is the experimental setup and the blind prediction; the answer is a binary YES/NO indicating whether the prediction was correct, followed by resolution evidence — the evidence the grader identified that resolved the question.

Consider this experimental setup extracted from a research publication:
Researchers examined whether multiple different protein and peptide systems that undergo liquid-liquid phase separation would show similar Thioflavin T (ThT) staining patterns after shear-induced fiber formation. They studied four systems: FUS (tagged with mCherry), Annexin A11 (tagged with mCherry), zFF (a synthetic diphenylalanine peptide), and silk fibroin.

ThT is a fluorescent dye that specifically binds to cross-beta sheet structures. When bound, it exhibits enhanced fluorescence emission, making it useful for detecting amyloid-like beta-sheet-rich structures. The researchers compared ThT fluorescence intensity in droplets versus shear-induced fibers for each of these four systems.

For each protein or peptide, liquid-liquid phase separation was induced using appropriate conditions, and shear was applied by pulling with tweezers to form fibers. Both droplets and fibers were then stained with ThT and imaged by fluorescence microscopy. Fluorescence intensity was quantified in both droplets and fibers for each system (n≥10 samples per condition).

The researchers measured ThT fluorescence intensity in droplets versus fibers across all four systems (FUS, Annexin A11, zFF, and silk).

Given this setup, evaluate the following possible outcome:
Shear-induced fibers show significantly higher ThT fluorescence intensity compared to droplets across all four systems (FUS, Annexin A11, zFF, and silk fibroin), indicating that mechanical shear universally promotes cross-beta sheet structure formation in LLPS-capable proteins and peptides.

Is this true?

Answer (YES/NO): YES